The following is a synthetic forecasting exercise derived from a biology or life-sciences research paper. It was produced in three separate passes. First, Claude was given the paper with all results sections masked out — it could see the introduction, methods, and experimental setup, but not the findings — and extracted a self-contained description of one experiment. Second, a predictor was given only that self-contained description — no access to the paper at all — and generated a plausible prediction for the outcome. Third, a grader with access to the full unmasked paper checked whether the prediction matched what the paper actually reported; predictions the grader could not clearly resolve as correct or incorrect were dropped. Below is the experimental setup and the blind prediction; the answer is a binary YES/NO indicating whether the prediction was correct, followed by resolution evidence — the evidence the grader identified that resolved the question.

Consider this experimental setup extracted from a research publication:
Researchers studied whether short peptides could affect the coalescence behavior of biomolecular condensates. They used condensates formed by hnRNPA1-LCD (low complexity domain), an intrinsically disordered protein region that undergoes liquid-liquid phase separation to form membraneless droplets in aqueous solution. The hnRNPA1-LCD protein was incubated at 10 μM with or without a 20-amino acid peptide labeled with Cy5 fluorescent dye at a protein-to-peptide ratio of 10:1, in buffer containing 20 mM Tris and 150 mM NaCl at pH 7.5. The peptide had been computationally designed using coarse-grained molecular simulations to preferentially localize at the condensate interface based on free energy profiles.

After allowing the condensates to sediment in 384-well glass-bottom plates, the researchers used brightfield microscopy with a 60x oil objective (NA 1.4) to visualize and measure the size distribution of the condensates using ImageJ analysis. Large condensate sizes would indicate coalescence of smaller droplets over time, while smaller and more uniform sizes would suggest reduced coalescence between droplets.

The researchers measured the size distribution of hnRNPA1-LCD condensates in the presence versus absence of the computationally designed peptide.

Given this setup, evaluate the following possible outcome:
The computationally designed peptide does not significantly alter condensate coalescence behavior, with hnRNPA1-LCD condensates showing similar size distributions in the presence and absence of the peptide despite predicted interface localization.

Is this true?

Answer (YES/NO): NO